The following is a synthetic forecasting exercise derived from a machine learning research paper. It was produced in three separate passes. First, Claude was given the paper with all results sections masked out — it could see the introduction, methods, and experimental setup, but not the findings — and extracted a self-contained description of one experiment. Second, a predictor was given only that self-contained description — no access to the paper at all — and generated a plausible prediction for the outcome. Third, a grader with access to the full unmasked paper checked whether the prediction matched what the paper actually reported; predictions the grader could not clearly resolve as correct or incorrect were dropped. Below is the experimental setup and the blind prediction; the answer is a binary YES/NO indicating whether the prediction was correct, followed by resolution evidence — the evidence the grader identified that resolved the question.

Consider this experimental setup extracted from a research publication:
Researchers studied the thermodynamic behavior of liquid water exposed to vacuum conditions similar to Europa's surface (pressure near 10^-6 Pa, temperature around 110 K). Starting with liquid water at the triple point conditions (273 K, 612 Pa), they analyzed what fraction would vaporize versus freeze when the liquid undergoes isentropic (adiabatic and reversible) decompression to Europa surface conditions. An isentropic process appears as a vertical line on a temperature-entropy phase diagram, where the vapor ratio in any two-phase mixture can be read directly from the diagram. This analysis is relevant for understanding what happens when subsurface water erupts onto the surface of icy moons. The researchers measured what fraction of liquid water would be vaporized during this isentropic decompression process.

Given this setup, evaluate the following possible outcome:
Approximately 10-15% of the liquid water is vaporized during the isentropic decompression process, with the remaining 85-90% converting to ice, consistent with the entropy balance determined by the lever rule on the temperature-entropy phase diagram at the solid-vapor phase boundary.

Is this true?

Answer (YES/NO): YES